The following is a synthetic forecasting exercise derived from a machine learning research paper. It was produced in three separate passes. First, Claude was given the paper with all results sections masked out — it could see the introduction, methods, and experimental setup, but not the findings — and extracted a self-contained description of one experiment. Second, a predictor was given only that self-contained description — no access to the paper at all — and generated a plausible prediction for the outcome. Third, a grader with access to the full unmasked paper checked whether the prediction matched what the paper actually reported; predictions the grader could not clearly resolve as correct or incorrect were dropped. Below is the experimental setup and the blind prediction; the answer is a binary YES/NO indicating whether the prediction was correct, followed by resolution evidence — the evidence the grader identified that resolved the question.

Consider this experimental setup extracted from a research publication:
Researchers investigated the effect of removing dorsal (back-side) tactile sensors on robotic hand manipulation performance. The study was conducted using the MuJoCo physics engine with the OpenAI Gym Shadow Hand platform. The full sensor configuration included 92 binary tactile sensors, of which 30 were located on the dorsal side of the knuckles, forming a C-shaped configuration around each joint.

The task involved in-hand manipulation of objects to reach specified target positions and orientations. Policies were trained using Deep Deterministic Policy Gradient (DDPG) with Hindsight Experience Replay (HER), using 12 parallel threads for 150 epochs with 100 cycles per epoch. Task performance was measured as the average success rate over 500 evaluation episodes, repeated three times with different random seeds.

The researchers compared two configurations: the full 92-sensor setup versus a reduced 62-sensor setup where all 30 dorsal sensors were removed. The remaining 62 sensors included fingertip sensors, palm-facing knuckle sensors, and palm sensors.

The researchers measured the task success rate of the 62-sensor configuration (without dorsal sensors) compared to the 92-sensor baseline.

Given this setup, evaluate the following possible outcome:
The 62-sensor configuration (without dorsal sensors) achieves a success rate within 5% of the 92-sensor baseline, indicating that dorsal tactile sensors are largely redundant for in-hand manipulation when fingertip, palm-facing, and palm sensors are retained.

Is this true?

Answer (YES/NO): NO